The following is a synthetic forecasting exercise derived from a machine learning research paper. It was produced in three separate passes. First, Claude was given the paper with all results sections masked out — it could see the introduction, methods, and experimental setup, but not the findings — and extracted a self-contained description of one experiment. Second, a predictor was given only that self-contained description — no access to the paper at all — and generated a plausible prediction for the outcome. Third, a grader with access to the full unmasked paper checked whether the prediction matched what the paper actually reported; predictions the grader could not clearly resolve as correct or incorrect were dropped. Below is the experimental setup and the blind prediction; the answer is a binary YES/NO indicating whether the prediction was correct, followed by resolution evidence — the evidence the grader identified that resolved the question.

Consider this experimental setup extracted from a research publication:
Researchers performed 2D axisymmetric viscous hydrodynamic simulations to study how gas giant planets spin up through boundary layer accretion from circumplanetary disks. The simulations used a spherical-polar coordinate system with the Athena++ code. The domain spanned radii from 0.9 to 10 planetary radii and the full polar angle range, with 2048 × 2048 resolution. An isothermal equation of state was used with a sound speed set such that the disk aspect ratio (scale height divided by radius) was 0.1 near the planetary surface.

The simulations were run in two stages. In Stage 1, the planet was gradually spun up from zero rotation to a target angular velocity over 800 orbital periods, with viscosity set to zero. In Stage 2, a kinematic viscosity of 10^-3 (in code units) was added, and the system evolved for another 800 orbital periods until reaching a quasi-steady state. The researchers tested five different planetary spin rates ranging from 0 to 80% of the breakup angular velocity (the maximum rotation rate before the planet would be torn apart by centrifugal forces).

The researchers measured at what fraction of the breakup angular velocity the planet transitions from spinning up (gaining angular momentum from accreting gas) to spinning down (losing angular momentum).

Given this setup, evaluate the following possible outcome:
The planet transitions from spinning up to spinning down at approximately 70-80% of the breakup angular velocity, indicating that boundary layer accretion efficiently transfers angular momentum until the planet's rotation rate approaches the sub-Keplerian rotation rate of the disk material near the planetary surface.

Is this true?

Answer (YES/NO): YES